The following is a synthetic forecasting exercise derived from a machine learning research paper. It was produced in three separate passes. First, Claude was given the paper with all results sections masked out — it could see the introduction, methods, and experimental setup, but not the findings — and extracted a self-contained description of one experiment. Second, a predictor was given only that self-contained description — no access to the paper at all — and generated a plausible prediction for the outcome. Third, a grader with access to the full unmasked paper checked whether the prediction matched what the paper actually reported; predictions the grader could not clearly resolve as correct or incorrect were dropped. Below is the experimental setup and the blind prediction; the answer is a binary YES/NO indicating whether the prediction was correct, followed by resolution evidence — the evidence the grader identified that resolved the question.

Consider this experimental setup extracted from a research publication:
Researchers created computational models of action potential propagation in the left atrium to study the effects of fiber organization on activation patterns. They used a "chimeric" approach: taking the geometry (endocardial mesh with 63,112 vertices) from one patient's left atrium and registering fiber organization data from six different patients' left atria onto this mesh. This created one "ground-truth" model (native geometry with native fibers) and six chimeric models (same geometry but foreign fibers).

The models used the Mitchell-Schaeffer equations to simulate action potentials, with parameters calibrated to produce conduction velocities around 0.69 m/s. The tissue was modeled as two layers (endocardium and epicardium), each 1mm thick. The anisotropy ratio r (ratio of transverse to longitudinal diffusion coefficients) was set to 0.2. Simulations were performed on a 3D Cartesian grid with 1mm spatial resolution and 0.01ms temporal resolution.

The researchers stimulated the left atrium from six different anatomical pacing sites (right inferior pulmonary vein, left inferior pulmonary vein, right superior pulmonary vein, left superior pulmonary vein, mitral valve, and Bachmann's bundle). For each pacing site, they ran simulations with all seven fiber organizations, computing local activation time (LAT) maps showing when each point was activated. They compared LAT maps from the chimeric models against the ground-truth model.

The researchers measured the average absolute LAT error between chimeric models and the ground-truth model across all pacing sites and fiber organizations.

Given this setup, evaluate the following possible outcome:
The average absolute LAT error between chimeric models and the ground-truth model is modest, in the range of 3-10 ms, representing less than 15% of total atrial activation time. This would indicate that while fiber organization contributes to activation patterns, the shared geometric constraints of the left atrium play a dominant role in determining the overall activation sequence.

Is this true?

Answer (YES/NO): YES